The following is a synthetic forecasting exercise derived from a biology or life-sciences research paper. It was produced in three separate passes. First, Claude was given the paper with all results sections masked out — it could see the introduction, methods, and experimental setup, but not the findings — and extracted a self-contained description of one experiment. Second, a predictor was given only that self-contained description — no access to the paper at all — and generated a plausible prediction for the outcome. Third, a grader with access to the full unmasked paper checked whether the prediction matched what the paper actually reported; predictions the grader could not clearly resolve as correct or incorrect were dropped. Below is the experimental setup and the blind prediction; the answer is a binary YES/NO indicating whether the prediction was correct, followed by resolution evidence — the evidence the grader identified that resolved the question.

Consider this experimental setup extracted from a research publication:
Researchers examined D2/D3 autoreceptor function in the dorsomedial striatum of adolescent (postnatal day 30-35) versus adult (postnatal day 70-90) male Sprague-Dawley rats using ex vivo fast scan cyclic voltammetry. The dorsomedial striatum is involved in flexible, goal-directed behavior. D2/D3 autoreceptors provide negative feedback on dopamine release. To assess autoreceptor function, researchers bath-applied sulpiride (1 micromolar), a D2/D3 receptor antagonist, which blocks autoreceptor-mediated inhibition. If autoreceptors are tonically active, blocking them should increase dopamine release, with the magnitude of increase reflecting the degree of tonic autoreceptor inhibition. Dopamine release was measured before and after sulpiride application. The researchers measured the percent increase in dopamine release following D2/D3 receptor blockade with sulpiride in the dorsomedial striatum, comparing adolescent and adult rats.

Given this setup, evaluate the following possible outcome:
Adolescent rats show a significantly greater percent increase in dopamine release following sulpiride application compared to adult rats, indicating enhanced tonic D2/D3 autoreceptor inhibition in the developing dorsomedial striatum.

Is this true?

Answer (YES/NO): NO